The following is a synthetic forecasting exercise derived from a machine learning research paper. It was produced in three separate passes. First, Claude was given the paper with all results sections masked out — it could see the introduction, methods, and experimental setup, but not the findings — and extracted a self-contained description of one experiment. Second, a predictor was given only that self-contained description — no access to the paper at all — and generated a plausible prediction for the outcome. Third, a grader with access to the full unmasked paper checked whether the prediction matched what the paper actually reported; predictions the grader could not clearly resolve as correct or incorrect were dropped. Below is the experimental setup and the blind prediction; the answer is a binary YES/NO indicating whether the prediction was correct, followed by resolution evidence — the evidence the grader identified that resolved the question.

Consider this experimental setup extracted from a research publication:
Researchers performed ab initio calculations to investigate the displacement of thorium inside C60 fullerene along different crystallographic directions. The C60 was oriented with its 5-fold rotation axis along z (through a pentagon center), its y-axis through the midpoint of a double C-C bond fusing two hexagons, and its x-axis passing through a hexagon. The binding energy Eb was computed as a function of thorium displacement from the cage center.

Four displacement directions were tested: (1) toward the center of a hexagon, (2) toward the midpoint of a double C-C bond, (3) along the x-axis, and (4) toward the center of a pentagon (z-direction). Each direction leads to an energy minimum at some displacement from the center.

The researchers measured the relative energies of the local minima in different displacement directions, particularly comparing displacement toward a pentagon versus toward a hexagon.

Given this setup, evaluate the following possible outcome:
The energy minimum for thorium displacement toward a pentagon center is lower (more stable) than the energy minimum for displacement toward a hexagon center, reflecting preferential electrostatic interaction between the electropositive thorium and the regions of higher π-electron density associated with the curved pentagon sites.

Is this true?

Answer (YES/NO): NO